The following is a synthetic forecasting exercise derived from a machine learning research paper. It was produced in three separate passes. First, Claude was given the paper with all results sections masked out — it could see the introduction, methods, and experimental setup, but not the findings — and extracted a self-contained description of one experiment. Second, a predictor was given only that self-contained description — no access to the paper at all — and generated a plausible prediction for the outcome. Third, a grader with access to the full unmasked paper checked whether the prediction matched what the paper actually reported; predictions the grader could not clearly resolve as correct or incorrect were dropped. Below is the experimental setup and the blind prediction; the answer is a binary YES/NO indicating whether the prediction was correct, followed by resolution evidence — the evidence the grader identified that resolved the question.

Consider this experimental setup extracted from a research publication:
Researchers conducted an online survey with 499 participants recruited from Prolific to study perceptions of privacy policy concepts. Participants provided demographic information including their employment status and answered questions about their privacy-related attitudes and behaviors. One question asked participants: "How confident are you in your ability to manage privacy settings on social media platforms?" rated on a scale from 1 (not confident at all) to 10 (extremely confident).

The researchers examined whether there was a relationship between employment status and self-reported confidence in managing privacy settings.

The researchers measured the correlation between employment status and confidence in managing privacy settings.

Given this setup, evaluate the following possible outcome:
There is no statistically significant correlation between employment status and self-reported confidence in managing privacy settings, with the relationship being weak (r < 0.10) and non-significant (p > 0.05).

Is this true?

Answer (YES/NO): NO